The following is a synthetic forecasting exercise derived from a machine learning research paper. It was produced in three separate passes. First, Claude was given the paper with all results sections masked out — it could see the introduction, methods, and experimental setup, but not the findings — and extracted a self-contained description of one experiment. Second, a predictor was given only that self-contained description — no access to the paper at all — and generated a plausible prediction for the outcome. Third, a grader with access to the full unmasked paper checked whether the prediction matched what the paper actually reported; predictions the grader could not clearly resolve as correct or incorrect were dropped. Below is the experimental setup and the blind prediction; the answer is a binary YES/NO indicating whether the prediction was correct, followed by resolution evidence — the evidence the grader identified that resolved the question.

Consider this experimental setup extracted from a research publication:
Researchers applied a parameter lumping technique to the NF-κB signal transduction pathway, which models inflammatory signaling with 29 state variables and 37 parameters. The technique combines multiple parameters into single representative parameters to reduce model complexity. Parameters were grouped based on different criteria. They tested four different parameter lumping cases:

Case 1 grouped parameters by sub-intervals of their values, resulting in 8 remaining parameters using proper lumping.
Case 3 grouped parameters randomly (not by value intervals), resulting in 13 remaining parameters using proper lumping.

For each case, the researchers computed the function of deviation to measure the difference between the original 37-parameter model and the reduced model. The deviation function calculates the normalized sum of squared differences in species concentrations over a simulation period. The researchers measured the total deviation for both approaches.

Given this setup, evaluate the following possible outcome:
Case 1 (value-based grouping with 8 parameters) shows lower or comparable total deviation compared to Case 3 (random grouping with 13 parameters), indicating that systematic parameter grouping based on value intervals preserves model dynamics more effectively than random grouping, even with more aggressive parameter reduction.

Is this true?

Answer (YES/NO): YES